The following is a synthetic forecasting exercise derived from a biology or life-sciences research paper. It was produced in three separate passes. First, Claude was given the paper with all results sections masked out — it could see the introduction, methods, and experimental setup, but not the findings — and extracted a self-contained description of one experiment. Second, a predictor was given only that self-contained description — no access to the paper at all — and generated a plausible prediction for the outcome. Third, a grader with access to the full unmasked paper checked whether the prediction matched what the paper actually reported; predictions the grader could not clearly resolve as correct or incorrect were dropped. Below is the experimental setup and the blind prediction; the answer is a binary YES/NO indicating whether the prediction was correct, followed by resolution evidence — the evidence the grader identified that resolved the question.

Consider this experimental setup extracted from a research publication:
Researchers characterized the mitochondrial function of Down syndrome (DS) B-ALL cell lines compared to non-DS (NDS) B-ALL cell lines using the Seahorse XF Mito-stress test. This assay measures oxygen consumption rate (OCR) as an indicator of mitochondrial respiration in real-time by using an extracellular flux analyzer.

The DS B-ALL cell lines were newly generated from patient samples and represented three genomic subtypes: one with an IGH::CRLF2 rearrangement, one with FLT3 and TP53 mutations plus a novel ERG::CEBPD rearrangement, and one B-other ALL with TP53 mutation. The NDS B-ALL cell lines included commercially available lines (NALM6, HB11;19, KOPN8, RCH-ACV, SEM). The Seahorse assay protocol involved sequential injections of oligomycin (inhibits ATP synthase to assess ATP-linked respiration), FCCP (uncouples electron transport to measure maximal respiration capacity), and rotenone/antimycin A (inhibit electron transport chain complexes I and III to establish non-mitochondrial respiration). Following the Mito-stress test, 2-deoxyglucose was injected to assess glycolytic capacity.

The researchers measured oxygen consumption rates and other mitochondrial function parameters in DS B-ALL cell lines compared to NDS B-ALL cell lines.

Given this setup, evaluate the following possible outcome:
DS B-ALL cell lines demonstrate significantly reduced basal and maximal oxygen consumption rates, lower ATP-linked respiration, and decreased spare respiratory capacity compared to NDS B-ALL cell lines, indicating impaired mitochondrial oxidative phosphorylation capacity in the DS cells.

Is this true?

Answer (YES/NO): NO